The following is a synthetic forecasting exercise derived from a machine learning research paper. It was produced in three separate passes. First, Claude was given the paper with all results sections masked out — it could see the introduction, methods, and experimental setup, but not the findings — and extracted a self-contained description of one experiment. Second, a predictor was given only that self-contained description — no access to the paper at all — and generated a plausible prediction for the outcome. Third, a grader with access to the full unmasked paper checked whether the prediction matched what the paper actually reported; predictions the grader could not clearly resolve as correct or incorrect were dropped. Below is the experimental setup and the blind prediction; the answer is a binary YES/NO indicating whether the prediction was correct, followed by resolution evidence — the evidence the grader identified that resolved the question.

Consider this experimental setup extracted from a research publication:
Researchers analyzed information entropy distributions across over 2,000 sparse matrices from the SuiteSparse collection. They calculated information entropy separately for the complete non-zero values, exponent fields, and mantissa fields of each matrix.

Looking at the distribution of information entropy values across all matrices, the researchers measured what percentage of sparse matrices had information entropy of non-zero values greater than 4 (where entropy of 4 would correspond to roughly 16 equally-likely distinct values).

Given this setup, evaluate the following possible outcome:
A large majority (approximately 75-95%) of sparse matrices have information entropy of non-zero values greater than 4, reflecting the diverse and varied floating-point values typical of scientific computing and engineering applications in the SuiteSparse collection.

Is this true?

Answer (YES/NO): NO